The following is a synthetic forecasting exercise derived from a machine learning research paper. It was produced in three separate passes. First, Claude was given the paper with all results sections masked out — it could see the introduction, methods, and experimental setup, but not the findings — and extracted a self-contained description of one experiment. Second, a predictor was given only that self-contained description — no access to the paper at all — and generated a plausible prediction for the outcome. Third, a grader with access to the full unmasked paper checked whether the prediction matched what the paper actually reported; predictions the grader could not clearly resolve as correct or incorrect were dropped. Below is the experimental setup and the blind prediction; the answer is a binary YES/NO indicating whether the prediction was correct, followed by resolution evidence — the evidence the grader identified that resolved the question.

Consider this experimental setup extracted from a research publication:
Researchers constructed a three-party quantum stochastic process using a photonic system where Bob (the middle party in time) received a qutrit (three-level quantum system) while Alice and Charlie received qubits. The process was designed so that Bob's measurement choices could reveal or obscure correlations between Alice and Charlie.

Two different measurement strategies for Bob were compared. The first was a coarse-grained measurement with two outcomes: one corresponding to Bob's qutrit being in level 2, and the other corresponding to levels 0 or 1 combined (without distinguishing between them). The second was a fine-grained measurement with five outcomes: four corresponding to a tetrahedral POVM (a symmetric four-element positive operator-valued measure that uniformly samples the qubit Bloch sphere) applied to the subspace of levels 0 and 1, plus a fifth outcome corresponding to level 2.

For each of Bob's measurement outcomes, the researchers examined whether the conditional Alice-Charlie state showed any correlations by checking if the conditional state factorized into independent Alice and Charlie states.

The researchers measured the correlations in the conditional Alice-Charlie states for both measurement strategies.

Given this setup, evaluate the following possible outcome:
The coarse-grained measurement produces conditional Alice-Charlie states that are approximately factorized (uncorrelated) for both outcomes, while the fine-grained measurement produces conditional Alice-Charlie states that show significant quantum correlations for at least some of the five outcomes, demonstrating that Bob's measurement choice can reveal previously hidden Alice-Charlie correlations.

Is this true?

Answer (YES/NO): NO